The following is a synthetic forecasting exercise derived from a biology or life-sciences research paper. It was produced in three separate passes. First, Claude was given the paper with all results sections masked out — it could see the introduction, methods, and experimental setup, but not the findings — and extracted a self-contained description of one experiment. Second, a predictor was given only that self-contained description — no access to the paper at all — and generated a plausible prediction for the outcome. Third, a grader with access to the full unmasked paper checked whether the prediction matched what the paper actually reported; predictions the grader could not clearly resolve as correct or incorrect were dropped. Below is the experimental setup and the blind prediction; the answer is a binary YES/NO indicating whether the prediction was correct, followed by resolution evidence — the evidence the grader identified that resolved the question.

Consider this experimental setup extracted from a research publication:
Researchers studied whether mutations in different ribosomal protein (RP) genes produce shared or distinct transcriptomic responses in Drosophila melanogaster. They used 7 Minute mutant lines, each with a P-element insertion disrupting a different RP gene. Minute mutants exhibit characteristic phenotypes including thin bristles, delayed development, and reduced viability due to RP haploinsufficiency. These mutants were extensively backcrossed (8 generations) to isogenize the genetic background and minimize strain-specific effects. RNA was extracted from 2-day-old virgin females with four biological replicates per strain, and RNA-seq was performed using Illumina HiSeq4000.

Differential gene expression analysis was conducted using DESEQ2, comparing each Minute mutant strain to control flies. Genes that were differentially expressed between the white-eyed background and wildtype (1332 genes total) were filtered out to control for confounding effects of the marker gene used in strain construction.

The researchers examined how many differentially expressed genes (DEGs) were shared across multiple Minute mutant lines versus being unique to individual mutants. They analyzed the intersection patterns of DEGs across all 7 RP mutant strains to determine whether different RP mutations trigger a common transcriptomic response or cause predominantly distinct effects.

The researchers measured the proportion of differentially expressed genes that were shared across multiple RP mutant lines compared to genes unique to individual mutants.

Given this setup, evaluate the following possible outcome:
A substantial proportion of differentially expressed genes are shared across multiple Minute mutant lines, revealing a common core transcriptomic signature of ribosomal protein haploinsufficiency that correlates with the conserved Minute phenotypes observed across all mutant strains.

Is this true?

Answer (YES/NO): NO